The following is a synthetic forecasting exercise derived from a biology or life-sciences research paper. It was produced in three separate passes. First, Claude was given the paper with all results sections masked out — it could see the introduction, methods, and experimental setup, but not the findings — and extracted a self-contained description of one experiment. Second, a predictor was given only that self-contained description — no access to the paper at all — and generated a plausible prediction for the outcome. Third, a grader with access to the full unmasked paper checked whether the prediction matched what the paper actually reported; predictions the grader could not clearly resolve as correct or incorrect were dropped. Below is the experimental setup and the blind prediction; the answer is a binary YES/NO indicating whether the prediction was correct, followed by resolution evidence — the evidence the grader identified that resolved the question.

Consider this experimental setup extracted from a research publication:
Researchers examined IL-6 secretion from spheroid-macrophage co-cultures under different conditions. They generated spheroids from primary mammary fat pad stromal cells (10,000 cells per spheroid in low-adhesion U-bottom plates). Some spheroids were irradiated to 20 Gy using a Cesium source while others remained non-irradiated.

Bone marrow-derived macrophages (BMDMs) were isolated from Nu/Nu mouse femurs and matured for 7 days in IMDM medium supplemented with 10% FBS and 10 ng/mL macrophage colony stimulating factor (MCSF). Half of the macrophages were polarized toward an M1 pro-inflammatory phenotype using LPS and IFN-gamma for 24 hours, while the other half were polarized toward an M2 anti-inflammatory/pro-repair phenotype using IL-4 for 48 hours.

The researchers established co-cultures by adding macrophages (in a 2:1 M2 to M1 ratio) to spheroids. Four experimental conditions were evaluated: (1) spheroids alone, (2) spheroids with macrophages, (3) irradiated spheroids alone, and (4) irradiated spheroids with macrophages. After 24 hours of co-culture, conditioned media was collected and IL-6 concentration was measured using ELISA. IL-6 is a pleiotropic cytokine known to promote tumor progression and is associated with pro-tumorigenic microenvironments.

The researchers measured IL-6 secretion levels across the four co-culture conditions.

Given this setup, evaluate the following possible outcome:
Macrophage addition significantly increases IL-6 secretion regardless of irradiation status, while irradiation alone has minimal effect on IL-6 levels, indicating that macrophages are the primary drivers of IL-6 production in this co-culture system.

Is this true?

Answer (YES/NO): NO